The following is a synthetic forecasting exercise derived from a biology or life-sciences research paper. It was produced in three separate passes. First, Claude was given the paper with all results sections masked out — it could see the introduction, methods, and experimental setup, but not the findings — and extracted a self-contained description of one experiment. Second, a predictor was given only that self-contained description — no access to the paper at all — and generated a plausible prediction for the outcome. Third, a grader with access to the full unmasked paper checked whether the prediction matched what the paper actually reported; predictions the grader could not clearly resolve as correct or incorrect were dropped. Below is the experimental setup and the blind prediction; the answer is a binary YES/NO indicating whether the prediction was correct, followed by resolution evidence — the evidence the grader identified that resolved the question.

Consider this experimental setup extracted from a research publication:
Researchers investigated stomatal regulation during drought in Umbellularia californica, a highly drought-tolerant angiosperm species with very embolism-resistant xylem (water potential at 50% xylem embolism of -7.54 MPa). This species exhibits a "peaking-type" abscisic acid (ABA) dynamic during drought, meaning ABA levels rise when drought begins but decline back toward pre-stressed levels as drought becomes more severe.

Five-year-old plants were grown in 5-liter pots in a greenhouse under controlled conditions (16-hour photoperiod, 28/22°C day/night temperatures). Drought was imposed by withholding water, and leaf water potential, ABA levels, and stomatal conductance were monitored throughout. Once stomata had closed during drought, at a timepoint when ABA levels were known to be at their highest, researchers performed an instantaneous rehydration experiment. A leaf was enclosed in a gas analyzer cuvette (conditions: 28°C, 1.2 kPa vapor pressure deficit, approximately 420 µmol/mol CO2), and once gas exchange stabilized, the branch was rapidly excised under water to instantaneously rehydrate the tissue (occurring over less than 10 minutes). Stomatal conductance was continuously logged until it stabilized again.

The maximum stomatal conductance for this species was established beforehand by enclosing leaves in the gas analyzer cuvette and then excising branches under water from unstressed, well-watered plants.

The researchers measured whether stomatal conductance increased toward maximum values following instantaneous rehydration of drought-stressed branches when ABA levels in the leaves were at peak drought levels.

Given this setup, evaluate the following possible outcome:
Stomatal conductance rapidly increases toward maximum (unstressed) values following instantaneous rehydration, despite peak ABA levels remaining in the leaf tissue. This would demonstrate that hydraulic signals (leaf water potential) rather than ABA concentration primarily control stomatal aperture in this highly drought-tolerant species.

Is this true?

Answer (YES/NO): NO